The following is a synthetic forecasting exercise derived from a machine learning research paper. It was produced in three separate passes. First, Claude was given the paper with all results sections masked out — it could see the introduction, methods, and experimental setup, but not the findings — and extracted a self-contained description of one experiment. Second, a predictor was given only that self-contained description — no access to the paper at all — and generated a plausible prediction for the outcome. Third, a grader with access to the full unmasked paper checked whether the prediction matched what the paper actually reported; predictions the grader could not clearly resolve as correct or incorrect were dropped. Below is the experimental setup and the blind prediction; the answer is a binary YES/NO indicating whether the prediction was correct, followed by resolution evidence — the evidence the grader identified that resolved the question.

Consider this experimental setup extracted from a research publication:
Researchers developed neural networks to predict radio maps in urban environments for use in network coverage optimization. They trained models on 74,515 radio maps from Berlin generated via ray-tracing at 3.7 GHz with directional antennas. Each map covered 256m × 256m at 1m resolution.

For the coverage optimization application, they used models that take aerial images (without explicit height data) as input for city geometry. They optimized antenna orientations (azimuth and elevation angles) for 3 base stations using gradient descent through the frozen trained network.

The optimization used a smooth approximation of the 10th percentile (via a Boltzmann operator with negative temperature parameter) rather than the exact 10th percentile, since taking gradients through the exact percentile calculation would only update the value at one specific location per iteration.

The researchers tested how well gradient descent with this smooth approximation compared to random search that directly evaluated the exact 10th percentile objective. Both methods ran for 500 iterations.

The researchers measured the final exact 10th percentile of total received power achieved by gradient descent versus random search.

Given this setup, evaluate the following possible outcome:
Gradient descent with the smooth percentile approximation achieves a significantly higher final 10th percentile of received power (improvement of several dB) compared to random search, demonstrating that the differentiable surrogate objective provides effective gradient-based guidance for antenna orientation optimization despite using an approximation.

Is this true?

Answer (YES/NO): NO